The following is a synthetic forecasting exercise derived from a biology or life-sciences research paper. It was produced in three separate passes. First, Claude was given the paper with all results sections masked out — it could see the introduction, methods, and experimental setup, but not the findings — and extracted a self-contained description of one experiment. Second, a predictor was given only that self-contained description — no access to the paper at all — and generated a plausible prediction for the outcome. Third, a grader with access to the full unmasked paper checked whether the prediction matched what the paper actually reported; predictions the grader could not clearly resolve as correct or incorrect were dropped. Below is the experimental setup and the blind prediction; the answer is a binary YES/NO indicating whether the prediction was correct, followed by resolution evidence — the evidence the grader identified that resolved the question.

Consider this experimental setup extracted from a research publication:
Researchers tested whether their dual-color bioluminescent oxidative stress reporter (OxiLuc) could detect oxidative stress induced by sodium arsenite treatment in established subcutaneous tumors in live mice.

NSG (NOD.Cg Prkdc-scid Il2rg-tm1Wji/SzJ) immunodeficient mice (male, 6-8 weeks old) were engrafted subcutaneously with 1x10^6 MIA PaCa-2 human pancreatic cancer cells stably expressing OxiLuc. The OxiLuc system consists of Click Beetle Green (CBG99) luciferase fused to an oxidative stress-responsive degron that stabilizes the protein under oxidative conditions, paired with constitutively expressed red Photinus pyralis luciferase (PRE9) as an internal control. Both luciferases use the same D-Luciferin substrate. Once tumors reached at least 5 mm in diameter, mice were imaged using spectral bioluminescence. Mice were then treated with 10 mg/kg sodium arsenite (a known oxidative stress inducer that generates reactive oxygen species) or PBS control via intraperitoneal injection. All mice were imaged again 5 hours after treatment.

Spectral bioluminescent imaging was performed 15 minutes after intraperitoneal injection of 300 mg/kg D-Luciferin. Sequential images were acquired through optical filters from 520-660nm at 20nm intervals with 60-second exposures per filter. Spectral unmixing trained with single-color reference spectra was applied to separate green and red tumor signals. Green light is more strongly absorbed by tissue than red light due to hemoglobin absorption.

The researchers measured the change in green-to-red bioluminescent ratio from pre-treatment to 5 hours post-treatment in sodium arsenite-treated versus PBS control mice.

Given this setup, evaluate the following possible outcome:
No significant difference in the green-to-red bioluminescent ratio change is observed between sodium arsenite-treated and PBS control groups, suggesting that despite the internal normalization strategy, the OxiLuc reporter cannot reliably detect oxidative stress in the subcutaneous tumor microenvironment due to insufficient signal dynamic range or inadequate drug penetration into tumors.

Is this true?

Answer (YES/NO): NO